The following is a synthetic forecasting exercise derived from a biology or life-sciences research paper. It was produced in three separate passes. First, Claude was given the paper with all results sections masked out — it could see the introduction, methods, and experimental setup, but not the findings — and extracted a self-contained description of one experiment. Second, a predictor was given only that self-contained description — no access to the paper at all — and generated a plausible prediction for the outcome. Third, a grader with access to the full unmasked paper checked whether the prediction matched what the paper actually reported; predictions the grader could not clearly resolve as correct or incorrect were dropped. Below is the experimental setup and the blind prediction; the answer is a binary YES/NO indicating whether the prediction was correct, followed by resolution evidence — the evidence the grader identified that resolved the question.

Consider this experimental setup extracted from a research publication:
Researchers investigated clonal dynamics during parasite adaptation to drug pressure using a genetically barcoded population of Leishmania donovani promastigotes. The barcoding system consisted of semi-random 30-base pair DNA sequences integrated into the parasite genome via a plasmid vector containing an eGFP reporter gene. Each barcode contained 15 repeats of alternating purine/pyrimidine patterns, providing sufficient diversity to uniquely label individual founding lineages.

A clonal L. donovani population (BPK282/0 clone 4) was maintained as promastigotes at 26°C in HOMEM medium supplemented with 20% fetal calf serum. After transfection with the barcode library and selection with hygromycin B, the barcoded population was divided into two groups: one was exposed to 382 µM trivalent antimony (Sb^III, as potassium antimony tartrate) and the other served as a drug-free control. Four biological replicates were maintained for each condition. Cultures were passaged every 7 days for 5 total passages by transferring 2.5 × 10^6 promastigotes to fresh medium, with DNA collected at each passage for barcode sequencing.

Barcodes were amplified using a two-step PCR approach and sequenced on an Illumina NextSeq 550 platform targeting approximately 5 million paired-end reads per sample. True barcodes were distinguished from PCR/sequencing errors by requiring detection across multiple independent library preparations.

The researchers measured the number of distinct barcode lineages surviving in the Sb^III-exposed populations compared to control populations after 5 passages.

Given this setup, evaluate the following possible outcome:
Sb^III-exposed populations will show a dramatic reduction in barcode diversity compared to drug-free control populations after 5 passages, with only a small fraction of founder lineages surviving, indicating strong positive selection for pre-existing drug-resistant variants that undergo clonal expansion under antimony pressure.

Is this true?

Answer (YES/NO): YES